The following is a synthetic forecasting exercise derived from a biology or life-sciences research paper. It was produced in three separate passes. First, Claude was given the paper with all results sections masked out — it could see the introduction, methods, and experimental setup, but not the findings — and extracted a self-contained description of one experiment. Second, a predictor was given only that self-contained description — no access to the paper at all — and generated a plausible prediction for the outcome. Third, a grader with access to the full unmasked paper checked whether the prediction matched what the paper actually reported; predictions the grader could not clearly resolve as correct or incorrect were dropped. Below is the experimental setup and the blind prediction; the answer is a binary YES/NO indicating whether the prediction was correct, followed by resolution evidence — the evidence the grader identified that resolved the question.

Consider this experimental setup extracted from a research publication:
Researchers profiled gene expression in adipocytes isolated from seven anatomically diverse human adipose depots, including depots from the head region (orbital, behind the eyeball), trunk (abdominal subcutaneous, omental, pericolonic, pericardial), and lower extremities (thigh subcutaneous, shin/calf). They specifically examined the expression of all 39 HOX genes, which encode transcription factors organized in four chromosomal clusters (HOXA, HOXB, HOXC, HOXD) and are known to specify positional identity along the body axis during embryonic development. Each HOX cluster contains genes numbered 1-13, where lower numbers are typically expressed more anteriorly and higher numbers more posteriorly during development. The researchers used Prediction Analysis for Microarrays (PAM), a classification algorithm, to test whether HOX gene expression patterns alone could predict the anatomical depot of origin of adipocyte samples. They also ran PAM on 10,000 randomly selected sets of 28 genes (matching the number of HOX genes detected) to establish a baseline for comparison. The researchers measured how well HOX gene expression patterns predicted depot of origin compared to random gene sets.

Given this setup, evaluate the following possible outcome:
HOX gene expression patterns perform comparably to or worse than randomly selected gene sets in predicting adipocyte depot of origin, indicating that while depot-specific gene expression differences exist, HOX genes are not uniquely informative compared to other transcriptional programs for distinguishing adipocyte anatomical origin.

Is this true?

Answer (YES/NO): NO